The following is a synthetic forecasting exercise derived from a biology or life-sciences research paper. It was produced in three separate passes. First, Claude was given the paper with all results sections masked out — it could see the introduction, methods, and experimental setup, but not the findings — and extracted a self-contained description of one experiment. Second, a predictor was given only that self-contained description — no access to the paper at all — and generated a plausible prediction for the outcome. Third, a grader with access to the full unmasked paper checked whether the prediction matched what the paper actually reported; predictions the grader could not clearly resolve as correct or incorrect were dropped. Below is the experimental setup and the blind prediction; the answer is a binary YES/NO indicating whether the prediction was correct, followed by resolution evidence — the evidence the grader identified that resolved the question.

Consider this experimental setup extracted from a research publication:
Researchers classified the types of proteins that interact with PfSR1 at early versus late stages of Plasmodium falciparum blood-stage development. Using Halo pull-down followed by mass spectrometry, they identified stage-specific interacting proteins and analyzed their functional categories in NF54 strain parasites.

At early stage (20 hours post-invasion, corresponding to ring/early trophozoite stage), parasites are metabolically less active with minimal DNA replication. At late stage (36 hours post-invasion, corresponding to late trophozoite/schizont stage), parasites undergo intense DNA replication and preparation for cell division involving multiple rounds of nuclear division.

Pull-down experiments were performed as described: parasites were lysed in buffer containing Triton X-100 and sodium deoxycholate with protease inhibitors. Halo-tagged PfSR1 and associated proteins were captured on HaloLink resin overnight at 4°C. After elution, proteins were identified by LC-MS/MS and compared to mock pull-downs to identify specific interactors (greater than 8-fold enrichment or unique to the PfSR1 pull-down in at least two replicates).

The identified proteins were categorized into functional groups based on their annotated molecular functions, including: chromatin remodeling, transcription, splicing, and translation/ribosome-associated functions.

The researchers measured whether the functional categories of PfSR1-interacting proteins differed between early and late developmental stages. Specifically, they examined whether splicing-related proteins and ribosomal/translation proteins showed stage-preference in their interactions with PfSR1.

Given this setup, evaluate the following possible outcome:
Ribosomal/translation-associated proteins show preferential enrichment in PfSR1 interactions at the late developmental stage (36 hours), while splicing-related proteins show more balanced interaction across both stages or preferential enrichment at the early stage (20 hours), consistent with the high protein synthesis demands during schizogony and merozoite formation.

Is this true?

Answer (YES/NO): NO